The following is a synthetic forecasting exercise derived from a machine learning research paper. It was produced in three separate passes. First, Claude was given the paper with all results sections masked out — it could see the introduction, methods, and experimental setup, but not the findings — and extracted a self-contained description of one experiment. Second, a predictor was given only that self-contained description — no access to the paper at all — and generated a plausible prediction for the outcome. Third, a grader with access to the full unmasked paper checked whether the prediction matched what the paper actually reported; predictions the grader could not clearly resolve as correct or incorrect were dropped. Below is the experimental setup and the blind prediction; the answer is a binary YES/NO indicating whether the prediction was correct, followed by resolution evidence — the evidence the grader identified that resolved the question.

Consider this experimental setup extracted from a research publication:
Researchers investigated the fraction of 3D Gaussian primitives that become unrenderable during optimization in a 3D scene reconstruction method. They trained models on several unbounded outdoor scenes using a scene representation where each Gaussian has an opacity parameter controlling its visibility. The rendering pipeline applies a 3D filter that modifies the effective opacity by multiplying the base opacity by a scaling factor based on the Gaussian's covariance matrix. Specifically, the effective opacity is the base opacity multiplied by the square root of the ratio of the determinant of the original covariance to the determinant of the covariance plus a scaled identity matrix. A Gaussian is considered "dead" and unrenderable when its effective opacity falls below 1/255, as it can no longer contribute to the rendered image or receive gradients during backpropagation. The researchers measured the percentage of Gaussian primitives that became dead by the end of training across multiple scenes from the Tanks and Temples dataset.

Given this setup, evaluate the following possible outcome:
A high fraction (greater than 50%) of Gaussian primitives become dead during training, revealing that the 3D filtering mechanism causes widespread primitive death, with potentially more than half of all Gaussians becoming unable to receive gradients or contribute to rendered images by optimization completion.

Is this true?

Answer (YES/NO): NO